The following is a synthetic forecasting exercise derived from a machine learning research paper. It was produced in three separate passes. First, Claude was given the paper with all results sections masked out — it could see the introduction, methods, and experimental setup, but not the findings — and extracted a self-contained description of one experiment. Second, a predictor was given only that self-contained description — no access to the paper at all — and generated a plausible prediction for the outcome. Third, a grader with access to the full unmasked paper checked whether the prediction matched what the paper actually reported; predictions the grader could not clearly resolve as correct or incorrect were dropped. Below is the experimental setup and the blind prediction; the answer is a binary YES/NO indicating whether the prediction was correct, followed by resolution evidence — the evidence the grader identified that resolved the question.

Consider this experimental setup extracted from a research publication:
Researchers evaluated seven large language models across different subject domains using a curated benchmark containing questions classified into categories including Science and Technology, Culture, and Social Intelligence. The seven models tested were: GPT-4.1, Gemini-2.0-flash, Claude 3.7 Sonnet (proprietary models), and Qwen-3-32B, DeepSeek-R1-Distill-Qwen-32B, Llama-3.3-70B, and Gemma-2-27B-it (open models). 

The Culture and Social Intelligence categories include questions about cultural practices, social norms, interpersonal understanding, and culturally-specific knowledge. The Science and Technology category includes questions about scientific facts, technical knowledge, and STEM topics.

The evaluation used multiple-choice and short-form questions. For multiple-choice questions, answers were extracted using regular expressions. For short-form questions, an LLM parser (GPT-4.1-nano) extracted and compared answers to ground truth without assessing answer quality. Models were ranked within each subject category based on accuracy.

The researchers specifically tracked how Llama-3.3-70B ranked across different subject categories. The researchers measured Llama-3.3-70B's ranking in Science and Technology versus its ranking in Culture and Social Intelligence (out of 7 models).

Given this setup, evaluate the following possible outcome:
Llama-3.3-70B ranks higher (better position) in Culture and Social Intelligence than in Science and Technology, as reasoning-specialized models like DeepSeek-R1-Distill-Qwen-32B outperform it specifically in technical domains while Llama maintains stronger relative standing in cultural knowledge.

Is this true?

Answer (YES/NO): YES